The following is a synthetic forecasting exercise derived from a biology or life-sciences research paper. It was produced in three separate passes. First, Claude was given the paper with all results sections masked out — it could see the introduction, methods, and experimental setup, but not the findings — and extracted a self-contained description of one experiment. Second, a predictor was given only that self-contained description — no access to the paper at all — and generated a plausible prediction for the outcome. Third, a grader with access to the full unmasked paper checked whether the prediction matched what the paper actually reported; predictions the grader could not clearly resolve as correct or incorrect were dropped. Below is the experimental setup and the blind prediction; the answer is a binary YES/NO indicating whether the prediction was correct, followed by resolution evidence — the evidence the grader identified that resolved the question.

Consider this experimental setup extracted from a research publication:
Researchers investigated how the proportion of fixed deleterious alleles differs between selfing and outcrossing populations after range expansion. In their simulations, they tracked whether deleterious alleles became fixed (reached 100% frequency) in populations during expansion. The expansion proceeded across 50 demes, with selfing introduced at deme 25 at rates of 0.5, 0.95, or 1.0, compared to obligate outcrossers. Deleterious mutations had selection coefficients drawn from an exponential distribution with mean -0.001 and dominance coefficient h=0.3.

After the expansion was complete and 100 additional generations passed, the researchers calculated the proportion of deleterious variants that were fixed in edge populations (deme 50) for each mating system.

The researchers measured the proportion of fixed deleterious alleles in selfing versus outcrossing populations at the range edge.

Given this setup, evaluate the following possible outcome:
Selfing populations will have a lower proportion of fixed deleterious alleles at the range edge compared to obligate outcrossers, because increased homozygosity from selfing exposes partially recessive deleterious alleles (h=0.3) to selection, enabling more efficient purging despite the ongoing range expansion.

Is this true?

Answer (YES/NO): NO